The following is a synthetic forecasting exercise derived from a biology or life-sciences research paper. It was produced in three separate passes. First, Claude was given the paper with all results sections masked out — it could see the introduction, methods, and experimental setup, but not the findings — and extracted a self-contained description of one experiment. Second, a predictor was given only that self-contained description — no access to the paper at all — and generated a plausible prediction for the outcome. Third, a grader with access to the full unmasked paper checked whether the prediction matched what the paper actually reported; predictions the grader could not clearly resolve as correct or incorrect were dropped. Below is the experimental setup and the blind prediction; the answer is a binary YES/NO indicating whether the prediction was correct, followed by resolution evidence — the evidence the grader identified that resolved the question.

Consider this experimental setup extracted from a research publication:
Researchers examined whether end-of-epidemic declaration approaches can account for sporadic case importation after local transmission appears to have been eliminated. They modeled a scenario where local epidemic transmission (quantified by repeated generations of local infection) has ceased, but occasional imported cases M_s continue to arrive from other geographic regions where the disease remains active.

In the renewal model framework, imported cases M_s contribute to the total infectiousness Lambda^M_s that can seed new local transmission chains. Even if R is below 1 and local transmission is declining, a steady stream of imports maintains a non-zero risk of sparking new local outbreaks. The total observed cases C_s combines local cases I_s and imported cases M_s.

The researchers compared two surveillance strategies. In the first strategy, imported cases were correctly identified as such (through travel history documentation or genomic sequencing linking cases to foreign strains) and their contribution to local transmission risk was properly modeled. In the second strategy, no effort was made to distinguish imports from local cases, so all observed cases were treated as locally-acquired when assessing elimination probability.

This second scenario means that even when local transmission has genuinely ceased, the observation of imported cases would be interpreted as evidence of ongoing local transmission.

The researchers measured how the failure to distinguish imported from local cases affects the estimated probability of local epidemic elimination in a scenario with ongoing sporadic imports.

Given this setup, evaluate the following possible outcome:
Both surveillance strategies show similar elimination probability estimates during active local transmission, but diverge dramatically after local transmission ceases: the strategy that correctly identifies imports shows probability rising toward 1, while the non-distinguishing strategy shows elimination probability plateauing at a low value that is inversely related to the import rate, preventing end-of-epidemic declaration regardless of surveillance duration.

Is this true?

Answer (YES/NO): NO